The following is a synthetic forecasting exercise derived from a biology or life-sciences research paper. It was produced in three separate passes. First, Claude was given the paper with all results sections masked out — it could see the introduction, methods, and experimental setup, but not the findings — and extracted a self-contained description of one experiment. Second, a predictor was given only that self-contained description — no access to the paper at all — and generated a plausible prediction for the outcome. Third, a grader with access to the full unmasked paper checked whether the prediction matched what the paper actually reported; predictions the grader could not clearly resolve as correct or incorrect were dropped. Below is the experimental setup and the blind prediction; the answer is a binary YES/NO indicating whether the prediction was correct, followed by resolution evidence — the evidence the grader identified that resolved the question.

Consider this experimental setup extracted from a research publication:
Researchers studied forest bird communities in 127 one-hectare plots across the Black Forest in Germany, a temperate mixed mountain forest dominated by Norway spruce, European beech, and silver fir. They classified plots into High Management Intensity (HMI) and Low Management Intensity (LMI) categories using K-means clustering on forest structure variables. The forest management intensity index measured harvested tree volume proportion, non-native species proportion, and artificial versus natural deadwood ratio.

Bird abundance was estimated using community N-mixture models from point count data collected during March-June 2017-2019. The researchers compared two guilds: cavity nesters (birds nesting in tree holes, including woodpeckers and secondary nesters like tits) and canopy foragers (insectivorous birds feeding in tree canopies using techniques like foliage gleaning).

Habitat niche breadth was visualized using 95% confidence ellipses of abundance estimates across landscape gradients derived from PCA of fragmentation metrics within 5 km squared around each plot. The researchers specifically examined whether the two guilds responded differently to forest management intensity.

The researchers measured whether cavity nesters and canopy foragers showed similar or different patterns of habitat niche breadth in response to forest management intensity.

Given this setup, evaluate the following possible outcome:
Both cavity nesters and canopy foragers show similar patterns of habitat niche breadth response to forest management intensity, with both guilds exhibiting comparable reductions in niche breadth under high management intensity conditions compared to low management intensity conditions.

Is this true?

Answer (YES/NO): NO